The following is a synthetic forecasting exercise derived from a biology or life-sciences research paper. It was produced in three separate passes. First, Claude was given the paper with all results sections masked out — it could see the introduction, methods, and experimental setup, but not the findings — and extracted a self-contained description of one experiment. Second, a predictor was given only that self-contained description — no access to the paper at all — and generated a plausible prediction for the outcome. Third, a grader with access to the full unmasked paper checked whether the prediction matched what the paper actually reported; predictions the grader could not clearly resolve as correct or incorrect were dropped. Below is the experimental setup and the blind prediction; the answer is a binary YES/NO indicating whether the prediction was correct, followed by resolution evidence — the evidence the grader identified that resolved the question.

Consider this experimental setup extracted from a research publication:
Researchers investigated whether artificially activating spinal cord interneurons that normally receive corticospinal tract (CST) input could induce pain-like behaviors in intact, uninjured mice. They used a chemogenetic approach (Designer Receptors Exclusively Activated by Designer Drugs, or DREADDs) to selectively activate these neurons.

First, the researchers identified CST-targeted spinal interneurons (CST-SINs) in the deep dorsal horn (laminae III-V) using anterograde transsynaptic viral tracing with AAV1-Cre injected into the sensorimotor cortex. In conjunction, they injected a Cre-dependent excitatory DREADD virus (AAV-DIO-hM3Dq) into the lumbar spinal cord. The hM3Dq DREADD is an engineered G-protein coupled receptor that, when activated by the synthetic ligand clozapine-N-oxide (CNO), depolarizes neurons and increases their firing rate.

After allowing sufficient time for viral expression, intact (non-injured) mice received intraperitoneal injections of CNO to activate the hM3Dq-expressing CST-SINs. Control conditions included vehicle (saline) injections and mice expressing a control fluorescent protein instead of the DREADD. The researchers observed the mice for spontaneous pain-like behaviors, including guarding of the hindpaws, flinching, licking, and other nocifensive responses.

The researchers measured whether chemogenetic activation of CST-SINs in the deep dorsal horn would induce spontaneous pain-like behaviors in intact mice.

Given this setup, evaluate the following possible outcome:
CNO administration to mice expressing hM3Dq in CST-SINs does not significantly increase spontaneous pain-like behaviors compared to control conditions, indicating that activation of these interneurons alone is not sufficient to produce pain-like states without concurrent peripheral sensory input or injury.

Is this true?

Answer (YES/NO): NO